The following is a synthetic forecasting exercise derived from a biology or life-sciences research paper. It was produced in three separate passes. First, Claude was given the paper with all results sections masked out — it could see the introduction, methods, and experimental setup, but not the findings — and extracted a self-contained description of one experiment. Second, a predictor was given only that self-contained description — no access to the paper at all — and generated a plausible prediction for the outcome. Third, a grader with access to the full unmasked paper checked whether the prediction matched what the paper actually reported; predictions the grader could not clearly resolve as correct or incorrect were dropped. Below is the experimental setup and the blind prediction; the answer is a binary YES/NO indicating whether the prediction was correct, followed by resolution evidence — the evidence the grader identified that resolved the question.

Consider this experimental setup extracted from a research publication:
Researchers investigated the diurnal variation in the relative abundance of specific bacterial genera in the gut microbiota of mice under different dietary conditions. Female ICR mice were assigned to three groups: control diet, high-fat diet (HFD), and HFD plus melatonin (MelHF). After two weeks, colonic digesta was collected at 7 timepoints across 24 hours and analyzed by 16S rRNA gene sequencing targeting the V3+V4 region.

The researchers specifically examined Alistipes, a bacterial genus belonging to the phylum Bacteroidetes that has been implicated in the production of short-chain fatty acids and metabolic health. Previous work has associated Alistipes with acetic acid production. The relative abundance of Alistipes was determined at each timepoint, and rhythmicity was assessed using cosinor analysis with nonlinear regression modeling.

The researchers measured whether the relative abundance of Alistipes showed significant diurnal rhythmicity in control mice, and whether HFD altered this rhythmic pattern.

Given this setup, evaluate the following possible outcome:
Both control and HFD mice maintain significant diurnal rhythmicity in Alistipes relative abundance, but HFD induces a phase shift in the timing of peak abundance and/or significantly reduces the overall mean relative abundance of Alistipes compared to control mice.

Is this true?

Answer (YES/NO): NO